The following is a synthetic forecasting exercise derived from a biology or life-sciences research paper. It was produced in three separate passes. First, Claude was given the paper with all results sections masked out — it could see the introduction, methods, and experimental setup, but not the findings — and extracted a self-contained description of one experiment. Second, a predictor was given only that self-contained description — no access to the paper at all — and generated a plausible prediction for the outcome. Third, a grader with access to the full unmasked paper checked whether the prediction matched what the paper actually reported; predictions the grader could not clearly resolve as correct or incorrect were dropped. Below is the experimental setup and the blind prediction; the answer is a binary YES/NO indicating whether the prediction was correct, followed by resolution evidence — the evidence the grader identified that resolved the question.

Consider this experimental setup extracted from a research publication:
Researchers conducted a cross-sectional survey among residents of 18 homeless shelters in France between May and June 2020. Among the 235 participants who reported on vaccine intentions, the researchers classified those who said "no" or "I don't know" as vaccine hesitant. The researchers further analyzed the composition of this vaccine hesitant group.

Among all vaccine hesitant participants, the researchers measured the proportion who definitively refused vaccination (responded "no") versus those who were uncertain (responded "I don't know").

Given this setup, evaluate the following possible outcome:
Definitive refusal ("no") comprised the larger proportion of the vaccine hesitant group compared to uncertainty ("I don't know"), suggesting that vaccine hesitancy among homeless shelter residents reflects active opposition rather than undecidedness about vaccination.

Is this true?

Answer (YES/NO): YES